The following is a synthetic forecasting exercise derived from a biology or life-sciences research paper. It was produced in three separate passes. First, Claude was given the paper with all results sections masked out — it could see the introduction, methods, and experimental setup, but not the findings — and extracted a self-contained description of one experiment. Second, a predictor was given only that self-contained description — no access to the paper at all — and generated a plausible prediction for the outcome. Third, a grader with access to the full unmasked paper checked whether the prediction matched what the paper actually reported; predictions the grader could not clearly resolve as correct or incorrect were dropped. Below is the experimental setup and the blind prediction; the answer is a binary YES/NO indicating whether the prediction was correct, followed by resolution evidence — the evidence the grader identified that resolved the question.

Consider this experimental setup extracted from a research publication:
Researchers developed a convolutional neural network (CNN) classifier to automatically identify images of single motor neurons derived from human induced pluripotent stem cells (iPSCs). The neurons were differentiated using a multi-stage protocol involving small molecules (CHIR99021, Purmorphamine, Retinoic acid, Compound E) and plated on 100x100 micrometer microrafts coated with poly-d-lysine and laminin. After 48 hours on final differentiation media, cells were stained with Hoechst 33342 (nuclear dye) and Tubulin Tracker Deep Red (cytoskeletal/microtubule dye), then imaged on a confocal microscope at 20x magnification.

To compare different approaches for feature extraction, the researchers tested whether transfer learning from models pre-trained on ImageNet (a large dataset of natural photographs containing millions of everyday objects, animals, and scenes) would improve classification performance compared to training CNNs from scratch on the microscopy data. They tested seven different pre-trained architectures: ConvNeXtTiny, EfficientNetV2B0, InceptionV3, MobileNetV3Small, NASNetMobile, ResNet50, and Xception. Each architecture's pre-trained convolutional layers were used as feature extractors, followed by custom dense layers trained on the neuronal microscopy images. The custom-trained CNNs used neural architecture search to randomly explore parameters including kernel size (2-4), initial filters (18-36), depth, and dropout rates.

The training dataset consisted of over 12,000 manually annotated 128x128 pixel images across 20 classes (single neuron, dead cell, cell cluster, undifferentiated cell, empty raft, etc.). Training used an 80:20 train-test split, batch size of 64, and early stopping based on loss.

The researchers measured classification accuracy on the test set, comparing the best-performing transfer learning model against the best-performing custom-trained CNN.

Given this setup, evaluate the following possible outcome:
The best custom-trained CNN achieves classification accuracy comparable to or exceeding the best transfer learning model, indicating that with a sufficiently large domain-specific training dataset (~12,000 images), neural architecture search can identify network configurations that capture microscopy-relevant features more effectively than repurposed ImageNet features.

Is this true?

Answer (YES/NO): YES